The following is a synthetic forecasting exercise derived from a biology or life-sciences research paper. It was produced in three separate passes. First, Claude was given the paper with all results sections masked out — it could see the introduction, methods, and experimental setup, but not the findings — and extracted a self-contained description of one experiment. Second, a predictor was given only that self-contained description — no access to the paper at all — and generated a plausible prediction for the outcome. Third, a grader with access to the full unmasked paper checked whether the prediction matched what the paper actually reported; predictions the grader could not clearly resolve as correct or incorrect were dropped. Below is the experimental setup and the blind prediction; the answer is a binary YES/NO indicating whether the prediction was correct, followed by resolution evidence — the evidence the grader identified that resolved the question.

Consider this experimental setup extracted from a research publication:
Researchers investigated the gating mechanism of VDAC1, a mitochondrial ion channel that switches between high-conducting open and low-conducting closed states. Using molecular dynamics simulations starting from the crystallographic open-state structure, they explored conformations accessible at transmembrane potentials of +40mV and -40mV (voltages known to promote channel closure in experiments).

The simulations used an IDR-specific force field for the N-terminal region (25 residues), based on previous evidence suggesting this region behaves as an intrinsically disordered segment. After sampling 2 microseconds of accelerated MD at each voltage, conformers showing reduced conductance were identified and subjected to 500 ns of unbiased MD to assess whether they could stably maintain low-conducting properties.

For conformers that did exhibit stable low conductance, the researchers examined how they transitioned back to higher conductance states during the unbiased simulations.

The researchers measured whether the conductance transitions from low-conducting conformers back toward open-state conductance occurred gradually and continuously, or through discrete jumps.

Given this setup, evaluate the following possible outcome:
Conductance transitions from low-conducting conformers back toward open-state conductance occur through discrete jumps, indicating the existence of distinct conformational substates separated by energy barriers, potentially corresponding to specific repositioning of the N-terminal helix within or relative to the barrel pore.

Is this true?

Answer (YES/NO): YES